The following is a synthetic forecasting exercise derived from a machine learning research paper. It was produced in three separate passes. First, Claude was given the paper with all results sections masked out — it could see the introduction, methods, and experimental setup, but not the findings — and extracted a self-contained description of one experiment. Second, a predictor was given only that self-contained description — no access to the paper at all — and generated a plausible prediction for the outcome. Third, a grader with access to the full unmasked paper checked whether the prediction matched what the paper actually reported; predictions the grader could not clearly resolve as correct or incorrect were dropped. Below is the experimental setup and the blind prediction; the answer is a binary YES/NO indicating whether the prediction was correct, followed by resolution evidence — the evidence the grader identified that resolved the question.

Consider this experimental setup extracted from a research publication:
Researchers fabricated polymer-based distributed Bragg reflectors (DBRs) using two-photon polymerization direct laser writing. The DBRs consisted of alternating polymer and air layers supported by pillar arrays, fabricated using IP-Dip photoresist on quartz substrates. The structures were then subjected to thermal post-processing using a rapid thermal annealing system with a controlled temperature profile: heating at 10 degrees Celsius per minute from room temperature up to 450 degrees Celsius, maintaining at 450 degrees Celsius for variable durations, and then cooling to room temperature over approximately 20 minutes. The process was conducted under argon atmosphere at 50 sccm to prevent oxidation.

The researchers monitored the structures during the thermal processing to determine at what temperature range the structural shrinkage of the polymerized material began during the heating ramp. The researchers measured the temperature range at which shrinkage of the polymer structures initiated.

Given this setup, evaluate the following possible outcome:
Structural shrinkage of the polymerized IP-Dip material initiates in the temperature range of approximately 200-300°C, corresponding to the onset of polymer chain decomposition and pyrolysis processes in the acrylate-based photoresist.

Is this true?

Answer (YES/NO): NO